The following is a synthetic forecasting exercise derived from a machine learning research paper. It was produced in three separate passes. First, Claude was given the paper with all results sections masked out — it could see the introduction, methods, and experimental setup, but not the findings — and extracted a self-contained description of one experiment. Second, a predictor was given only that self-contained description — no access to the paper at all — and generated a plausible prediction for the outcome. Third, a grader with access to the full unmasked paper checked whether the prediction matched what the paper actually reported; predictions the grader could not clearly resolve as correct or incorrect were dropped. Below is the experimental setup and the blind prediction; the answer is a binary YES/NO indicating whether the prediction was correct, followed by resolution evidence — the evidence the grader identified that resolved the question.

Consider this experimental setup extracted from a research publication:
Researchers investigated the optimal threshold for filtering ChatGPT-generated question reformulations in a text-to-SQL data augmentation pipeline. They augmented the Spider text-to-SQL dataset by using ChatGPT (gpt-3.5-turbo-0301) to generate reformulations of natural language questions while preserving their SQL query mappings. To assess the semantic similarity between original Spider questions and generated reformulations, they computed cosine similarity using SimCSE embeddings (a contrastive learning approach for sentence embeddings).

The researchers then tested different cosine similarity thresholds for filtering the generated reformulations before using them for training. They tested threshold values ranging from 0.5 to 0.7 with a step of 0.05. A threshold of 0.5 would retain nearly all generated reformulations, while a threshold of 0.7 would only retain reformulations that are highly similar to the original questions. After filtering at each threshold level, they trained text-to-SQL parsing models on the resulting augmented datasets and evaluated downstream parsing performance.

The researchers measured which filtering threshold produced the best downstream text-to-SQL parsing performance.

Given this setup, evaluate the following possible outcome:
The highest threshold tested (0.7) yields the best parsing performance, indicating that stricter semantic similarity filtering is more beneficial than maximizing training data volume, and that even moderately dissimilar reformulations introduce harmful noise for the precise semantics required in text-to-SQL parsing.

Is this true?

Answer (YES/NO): NO